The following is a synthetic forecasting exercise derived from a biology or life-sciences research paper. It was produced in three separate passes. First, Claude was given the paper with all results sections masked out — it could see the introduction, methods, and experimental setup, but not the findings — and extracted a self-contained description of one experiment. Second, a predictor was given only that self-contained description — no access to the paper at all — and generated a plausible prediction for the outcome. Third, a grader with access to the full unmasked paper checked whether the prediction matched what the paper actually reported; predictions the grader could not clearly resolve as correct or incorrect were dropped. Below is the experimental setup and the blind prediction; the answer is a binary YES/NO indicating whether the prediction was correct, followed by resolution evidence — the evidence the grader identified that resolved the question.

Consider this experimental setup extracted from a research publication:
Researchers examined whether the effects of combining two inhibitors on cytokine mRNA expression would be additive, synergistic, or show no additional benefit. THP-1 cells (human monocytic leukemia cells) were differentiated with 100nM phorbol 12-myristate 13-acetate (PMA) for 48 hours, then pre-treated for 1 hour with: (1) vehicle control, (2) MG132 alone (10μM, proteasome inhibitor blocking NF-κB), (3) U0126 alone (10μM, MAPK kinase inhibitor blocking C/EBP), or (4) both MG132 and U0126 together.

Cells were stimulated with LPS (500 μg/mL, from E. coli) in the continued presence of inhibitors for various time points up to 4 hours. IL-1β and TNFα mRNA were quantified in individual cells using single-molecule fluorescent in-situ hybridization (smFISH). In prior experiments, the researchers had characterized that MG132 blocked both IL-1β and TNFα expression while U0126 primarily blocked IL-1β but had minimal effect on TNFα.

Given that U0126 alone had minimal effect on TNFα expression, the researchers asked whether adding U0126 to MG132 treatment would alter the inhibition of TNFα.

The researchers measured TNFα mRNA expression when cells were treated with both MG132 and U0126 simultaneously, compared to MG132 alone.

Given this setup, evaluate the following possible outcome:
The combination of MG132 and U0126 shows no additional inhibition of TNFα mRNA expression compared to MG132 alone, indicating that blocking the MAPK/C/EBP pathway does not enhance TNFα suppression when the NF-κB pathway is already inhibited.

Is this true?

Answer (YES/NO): YES